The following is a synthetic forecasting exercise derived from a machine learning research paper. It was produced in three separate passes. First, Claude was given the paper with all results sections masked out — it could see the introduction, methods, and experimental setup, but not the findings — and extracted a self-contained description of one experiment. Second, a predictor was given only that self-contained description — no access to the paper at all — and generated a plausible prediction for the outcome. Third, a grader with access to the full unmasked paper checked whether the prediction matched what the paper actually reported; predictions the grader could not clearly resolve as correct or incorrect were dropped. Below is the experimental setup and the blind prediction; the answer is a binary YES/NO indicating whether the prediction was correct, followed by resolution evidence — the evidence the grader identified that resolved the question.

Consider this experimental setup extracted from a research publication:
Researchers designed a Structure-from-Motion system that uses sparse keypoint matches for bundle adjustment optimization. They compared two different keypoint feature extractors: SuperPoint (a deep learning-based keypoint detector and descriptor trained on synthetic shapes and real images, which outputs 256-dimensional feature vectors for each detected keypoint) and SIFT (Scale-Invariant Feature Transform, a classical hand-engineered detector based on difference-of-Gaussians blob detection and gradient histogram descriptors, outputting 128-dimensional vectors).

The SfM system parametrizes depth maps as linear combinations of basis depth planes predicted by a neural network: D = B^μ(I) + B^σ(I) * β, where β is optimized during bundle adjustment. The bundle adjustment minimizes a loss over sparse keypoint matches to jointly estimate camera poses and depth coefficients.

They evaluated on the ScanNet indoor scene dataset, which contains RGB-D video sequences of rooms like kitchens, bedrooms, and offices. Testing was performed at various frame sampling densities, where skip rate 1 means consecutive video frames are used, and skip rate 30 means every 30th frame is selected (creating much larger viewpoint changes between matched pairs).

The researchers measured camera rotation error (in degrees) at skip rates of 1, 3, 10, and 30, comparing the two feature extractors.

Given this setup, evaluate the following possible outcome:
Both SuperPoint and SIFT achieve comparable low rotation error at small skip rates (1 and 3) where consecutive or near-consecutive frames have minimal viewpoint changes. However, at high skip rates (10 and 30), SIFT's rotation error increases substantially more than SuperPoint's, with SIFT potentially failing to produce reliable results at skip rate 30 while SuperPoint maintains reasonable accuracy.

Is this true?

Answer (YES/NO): NO